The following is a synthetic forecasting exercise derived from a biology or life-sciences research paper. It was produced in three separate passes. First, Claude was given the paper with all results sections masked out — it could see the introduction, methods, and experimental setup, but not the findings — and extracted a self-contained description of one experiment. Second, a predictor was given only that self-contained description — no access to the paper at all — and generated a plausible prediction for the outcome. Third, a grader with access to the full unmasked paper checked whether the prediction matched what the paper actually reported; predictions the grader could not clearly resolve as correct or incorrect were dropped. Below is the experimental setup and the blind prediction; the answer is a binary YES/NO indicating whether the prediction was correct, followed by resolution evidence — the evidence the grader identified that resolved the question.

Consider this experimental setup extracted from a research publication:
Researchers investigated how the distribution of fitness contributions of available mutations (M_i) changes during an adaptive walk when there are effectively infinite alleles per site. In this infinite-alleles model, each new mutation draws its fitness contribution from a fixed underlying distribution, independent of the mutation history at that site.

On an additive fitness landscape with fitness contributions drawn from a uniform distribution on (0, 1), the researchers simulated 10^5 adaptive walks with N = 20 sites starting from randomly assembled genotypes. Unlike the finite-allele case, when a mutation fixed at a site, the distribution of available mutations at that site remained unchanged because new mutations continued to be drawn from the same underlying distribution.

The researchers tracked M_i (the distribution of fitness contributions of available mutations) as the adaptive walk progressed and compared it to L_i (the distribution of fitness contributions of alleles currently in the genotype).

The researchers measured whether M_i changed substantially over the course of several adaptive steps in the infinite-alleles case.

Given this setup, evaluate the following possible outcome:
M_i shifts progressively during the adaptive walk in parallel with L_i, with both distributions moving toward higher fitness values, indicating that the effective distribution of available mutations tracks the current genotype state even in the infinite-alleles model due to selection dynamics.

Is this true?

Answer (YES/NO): NO